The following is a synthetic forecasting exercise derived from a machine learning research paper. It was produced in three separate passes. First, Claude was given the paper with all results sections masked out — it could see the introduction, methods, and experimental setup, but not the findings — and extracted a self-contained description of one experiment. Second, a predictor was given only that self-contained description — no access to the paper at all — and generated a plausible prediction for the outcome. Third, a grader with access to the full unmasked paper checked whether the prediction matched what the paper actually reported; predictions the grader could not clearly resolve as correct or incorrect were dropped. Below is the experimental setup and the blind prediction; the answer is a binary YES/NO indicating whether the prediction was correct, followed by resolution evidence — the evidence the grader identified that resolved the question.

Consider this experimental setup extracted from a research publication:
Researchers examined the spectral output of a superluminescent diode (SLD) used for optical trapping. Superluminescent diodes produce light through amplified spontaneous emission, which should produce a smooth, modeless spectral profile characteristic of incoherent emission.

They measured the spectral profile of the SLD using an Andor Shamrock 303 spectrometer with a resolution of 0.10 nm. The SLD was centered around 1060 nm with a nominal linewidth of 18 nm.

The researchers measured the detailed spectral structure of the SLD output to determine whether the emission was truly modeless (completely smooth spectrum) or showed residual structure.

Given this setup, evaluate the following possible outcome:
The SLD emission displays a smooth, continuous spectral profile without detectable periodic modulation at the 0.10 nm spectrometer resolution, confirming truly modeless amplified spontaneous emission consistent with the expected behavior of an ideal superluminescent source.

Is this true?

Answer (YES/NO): NO